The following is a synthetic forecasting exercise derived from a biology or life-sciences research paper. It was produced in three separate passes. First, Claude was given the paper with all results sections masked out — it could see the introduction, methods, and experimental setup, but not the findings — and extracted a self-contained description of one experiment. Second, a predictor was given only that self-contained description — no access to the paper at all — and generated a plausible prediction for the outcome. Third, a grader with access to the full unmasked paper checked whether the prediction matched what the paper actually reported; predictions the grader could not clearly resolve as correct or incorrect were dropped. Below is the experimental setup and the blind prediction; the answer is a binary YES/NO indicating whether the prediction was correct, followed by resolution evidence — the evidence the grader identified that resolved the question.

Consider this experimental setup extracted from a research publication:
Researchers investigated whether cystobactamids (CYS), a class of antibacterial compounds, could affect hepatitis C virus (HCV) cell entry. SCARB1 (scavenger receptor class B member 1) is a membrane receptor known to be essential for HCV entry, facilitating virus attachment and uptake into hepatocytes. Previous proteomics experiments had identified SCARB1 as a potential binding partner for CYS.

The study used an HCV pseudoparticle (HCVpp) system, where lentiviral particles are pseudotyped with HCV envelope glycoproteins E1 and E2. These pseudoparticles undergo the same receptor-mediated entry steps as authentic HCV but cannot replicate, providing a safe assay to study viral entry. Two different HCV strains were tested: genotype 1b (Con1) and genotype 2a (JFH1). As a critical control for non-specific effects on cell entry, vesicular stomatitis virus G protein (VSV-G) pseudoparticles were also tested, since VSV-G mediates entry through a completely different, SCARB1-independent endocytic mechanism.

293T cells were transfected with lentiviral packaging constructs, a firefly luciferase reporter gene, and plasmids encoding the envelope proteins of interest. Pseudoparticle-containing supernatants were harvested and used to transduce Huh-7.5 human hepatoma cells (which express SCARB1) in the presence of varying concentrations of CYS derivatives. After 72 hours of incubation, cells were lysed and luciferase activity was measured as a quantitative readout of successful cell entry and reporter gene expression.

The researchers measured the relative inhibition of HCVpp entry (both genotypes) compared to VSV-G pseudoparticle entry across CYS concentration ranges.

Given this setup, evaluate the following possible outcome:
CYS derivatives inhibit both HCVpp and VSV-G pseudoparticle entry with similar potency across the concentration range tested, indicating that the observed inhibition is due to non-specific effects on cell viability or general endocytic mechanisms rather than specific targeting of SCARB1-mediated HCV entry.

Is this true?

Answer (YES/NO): NO